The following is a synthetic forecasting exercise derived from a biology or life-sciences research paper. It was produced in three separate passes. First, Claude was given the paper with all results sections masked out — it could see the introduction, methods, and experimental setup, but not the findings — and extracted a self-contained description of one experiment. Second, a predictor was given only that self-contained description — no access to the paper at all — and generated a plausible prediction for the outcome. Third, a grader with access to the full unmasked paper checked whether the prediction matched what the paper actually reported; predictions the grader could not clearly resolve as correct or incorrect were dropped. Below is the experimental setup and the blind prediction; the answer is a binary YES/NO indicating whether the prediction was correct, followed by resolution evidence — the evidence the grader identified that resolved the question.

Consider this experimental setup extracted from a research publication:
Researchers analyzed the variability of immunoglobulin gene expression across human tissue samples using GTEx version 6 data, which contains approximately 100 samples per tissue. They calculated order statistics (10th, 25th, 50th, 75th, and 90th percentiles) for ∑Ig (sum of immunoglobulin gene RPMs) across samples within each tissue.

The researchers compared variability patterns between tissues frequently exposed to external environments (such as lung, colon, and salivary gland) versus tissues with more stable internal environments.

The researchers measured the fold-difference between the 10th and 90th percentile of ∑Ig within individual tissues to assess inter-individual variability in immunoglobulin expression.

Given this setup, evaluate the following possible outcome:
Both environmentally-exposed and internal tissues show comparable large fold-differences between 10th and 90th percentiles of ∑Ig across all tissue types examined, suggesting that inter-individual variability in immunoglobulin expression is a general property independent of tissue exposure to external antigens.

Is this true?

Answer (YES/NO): NO